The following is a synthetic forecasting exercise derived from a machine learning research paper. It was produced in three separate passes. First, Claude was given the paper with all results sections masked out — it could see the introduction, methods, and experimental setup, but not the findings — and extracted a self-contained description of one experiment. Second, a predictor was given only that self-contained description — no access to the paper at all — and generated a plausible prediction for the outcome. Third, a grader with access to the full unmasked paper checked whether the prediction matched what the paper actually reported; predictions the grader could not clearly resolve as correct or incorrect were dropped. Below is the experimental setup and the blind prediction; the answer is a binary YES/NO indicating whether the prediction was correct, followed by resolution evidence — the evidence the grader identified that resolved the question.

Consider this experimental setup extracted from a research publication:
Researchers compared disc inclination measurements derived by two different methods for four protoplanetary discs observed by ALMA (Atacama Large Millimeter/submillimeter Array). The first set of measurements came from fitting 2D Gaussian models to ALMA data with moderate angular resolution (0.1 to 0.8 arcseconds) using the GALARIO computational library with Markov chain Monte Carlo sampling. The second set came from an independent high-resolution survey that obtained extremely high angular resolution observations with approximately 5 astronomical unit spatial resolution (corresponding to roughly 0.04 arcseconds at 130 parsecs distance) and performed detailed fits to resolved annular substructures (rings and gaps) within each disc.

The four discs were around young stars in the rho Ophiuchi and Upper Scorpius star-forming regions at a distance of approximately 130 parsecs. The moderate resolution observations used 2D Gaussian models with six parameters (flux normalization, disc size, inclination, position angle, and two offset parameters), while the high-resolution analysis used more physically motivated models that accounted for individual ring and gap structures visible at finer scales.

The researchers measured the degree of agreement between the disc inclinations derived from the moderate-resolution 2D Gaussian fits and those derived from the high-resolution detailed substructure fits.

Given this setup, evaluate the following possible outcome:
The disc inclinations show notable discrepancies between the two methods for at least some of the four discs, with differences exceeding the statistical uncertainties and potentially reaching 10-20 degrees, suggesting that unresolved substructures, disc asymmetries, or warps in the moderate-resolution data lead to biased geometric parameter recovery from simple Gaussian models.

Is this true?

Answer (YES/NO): NO